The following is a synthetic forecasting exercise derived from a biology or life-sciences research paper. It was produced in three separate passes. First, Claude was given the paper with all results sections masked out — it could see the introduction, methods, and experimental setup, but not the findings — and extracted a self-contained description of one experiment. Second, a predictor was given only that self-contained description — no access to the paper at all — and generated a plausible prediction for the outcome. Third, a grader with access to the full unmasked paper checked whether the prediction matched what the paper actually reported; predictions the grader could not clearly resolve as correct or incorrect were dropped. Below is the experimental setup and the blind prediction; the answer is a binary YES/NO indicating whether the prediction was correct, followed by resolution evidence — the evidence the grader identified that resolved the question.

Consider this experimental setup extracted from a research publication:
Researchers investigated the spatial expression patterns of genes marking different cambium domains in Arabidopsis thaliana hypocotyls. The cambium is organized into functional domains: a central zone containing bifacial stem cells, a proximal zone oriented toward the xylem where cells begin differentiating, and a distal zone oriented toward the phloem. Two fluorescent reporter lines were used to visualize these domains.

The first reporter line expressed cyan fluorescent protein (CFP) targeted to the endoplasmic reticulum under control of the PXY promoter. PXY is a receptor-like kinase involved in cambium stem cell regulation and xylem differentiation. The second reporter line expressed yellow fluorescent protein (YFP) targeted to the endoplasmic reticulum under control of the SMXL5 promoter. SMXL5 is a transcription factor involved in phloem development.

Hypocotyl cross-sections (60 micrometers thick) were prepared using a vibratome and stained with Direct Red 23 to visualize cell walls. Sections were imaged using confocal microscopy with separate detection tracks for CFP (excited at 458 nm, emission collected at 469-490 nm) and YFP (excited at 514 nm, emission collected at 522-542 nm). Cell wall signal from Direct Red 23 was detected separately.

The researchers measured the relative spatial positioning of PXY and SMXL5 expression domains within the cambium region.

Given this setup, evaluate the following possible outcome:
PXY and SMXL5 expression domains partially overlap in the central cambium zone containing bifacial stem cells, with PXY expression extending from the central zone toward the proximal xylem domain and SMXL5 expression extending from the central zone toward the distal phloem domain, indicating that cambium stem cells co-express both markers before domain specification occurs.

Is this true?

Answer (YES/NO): YES